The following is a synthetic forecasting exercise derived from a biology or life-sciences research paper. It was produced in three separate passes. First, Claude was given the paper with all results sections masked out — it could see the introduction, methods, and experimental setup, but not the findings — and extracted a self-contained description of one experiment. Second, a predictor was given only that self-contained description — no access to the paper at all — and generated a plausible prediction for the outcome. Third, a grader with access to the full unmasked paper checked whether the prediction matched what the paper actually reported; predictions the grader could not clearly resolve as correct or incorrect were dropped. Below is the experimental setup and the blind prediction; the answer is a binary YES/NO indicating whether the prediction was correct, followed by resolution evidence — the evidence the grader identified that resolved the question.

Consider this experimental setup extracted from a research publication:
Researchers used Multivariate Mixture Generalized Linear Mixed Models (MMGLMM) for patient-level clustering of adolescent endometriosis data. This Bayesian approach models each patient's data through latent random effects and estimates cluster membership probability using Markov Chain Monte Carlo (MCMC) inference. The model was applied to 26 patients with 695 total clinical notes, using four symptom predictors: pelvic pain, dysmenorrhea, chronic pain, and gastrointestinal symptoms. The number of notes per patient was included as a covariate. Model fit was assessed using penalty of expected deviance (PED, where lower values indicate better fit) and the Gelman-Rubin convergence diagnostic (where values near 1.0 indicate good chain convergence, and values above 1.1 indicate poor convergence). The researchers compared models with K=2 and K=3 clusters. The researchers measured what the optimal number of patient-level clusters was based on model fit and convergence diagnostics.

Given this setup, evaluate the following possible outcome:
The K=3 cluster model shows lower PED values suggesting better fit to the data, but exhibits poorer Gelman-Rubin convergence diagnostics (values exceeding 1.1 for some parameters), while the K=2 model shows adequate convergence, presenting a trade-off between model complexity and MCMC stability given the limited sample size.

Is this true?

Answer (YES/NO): NO